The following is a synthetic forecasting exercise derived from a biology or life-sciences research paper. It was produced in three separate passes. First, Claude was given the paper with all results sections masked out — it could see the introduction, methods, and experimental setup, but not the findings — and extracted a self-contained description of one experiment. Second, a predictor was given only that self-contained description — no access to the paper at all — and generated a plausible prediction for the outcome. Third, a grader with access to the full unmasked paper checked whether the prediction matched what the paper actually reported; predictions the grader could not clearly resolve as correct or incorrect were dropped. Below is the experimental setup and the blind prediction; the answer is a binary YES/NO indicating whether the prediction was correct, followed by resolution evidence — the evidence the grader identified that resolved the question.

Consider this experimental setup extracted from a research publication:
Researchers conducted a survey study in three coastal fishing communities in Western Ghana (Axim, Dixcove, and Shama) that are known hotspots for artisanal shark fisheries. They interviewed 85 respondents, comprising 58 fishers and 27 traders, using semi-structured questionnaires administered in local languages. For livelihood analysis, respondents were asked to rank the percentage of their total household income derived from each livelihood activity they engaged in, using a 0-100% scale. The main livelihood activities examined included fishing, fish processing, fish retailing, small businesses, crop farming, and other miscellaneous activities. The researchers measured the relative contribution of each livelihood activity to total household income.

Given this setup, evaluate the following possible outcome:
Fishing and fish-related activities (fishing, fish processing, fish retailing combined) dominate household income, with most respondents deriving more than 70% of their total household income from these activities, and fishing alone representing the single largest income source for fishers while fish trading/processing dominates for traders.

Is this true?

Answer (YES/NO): NO